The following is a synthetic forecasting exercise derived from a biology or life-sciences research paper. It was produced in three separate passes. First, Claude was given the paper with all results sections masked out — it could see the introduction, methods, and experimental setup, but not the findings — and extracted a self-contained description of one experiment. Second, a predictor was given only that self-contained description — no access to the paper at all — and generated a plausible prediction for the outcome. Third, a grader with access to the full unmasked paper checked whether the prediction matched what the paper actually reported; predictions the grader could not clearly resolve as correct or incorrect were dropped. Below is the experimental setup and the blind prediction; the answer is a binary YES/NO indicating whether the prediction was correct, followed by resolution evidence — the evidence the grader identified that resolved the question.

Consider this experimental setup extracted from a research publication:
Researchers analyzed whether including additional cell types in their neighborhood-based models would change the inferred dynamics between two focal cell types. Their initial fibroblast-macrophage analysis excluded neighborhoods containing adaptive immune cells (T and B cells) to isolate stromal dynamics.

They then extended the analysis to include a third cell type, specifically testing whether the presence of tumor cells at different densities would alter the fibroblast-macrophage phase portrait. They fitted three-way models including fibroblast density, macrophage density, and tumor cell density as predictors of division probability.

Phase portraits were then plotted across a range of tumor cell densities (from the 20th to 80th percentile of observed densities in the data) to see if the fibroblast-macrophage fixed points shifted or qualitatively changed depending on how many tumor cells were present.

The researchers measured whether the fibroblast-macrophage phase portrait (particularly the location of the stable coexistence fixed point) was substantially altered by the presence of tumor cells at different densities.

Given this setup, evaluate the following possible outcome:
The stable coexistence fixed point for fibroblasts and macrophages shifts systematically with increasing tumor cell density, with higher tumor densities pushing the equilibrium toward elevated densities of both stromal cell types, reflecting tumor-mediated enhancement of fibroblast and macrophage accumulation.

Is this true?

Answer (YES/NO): NO